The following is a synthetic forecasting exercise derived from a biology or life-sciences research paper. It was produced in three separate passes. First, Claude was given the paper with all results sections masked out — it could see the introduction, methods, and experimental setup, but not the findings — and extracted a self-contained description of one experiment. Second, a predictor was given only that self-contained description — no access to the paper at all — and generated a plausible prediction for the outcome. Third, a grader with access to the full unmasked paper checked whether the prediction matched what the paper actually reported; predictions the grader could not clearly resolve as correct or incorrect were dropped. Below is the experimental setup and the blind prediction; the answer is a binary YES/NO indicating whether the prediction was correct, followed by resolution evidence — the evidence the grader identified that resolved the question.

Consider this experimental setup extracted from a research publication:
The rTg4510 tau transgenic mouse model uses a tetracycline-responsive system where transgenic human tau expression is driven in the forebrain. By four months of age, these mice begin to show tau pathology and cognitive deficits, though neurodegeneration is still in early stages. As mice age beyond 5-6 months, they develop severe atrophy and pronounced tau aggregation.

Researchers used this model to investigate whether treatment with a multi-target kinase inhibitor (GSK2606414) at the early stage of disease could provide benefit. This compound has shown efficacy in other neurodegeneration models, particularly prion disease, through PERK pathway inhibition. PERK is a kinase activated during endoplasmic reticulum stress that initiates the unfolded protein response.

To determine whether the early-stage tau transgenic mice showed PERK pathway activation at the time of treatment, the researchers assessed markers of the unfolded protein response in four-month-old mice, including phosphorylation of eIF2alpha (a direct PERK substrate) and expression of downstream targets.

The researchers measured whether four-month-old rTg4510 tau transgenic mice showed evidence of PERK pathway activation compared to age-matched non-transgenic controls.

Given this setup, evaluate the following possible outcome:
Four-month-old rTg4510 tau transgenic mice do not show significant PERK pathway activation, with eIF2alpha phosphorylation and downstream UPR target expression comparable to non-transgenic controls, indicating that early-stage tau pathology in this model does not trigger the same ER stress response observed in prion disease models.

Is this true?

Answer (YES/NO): YES